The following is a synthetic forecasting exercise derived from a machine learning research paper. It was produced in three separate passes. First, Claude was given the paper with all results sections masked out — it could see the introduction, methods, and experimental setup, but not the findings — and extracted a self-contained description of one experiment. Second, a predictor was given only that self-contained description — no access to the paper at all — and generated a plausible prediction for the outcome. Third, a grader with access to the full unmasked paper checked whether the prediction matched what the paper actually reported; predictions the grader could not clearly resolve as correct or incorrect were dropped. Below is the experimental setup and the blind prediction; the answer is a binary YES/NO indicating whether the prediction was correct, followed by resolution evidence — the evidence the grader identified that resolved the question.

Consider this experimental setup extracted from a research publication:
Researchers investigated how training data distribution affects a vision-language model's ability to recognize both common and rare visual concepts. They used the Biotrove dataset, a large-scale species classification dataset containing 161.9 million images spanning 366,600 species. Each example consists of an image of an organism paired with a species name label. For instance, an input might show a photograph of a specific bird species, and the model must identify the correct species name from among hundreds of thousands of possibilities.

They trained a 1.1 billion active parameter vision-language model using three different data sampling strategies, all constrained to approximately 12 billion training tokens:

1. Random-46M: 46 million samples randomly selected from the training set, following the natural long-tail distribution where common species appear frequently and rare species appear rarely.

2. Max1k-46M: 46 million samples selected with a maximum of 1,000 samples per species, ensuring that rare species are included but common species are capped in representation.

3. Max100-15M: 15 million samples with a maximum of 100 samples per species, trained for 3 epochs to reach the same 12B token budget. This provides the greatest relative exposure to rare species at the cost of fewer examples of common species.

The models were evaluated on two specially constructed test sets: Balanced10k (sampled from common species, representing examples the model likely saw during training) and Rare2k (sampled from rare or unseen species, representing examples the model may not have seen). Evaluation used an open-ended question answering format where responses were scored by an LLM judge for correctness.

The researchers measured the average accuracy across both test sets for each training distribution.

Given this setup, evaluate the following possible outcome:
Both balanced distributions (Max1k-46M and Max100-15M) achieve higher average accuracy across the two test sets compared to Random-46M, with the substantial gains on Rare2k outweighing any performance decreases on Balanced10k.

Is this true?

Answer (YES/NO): NO